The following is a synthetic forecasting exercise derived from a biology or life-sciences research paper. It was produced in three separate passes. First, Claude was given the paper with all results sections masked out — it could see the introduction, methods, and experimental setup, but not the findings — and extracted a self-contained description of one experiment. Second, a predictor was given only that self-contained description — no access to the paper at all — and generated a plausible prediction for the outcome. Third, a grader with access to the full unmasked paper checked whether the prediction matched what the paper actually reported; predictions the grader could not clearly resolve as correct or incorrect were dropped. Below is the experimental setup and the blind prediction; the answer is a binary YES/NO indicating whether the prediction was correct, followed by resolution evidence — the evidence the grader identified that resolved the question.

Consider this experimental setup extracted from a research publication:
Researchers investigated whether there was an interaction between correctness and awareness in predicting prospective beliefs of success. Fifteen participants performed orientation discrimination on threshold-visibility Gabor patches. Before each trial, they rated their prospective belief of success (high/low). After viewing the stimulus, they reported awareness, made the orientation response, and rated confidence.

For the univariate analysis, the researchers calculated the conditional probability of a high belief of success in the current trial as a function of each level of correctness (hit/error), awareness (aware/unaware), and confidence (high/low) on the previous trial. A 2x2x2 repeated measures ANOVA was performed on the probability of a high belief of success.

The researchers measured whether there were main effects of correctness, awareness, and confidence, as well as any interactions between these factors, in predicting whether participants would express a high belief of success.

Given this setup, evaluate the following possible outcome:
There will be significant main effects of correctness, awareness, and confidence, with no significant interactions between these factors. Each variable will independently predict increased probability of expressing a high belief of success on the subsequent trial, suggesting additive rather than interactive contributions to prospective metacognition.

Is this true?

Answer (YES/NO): NO